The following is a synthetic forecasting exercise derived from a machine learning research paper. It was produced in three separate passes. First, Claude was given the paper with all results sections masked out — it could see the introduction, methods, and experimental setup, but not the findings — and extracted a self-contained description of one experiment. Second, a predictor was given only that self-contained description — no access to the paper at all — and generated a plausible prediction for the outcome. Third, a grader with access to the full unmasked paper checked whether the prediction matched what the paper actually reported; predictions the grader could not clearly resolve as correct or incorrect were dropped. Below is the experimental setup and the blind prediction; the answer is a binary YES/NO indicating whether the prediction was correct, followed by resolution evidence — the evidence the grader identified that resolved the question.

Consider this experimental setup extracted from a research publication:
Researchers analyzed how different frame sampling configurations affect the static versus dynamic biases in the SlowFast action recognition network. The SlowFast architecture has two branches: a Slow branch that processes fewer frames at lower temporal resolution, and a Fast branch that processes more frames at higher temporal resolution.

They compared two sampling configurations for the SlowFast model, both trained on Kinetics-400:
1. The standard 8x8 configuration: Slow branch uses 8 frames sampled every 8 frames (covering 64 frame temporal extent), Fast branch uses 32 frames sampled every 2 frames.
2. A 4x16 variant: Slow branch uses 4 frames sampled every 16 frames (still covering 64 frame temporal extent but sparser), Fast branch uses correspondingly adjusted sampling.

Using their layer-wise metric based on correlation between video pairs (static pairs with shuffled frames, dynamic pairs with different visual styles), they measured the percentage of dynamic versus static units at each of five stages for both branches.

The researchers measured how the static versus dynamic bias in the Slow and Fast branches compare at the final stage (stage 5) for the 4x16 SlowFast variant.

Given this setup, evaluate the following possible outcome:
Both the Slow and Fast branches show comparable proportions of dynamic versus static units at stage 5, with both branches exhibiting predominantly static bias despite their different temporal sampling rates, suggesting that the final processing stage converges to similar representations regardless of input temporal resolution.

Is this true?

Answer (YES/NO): NO